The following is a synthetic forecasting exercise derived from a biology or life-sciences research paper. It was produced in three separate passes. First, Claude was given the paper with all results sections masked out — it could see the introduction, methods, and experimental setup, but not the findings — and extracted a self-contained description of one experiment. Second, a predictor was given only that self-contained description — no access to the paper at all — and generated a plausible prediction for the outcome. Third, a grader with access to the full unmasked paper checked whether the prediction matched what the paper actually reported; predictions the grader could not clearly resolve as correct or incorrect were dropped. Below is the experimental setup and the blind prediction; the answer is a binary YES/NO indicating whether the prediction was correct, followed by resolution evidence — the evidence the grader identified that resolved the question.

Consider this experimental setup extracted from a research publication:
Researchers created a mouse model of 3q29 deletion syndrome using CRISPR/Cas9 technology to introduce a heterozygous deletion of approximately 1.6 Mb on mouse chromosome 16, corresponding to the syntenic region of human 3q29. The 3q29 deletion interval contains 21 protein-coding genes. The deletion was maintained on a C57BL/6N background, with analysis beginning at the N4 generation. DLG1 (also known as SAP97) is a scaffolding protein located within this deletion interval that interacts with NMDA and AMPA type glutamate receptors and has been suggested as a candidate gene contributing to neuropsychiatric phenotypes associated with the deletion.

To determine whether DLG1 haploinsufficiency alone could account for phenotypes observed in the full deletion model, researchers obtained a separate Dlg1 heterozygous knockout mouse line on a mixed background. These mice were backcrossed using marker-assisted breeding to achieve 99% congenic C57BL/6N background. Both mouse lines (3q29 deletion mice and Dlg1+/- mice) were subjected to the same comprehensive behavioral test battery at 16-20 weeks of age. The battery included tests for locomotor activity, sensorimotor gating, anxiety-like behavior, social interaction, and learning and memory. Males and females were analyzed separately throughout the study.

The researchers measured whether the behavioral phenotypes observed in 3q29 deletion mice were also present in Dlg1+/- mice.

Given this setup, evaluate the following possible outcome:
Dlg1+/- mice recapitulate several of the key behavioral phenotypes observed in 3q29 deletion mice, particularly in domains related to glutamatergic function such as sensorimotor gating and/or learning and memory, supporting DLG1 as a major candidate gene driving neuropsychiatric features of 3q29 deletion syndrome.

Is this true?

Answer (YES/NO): NO